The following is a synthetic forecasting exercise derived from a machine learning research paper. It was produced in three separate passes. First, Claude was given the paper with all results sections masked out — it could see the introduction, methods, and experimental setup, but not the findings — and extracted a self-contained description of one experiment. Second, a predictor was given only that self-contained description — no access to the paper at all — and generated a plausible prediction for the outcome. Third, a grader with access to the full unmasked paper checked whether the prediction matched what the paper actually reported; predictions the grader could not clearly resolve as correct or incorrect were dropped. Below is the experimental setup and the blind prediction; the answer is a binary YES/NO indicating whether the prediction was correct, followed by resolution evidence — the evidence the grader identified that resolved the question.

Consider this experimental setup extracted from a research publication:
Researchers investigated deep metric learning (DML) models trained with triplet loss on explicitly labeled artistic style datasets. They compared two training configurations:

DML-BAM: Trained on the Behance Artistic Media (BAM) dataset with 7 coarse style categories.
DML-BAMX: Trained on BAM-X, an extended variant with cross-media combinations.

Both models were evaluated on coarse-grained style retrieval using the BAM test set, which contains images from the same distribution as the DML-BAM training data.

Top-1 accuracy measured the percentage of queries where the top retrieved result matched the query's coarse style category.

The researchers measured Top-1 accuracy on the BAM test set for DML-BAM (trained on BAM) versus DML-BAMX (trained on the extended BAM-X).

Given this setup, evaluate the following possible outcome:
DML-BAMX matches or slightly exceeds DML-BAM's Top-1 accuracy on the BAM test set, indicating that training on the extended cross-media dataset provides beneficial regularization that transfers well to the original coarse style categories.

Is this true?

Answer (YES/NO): YES